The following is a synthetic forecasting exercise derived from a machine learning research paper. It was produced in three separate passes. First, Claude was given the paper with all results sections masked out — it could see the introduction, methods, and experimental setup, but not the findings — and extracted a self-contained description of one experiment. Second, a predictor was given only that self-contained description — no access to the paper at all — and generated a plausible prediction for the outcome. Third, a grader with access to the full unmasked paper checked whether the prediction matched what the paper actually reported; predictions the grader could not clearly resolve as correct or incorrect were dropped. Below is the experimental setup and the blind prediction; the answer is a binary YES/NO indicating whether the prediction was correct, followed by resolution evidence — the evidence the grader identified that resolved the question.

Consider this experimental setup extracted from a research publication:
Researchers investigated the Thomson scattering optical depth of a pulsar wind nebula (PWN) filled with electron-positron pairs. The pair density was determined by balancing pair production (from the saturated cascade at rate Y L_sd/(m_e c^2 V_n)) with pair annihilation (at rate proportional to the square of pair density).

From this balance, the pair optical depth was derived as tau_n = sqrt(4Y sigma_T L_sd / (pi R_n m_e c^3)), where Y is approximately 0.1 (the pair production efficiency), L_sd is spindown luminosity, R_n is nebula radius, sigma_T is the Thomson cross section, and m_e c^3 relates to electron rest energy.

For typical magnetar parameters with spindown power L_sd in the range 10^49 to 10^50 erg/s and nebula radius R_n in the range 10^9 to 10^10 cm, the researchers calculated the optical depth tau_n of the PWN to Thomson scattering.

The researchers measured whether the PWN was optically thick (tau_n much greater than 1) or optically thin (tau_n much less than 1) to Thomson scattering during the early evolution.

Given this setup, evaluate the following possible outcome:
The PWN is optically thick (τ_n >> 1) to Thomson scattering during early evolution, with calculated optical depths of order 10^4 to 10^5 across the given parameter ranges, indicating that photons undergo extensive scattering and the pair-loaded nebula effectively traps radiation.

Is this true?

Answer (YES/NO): YES